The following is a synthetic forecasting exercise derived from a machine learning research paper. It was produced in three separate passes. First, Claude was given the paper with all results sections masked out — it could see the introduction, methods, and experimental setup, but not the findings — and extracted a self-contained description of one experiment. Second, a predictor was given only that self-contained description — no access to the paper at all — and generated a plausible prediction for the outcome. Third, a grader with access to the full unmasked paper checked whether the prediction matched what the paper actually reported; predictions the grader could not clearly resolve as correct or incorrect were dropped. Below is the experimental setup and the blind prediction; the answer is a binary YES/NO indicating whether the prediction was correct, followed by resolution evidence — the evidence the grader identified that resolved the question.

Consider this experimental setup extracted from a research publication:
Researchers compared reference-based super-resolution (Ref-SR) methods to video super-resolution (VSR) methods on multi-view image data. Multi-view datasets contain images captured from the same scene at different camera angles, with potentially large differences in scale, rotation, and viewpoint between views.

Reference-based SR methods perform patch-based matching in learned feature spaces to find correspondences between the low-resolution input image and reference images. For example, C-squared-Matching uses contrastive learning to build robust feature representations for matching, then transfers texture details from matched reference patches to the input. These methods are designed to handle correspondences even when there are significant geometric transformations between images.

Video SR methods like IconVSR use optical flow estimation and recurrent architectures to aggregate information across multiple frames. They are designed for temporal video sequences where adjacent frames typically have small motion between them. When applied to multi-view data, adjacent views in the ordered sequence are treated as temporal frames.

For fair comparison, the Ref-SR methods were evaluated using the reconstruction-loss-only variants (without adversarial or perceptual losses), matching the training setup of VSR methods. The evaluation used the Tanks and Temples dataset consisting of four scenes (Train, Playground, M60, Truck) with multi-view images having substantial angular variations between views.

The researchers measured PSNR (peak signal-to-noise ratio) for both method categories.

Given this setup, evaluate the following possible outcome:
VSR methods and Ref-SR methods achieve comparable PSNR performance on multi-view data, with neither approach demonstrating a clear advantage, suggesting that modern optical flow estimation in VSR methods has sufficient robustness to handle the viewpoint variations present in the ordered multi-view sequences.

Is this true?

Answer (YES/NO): YES